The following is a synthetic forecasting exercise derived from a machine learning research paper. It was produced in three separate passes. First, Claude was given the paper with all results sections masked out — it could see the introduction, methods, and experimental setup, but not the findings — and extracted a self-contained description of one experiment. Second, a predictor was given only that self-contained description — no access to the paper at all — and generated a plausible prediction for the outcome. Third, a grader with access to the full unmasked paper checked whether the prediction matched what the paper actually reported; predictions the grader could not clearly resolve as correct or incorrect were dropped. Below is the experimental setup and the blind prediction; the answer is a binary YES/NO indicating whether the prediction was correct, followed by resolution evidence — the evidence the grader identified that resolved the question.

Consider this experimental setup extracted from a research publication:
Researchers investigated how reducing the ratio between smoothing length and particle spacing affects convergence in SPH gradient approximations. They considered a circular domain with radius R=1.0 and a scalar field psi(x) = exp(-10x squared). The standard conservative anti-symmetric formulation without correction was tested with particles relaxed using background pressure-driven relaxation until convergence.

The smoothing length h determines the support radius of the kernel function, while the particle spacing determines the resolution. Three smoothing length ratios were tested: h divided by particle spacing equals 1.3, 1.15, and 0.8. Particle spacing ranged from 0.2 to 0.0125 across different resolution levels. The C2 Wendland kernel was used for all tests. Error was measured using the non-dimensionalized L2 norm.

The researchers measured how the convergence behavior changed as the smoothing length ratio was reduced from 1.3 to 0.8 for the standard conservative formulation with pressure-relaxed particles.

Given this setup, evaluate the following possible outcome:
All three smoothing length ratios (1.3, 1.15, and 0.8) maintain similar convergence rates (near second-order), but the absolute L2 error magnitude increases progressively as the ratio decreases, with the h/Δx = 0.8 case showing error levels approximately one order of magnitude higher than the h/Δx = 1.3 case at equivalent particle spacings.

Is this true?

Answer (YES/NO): NO